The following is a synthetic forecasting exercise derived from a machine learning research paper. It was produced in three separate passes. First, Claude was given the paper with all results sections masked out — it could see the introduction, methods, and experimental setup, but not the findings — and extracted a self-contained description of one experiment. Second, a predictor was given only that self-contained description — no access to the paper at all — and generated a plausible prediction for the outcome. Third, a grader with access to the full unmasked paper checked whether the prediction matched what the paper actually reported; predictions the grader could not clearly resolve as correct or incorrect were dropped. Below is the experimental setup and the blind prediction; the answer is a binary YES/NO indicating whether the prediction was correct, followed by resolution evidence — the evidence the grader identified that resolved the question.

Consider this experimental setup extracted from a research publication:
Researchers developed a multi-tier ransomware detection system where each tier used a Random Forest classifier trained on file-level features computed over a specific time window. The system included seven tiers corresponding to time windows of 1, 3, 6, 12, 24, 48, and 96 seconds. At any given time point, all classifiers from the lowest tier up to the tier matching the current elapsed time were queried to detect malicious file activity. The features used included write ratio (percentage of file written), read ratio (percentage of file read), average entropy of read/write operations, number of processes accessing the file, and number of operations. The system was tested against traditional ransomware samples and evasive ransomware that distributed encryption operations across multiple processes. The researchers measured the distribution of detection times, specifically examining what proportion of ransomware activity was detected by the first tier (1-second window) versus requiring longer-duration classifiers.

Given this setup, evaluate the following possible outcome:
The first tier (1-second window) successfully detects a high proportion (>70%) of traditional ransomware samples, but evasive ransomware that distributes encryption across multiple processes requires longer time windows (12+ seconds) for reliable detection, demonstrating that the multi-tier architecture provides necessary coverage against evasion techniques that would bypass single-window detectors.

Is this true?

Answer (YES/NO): NO